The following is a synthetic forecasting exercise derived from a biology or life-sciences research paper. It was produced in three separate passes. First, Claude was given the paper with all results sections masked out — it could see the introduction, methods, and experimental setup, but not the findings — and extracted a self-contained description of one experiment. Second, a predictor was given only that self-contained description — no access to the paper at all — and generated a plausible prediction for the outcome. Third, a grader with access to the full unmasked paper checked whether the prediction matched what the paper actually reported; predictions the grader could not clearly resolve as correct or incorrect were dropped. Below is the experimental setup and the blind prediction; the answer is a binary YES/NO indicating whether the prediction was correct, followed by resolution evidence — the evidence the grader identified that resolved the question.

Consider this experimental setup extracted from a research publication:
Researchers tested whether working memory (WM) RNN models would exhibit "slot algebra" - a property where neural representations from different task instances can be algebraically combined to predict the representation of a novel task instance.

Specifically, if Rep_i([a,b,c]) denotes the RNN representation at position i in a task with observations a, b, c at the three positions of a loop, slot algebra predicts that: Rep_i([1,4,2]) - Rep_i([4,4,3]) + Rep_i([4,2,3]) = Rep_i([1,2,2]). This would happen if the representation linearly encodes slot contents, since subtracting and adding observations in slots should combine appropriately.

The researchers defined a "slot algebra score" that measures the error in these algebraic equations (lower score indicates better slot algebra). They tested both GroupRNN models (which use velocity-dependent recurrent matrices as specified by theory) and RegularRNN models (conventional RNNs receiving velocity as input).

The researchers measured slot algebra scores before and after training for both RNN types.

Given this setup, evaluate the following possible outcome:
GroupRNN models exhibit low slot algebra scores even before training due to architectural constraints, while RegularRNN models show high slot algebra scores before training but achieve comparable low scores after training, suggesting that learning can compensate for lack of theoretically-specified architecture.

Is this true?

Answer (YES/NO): NO